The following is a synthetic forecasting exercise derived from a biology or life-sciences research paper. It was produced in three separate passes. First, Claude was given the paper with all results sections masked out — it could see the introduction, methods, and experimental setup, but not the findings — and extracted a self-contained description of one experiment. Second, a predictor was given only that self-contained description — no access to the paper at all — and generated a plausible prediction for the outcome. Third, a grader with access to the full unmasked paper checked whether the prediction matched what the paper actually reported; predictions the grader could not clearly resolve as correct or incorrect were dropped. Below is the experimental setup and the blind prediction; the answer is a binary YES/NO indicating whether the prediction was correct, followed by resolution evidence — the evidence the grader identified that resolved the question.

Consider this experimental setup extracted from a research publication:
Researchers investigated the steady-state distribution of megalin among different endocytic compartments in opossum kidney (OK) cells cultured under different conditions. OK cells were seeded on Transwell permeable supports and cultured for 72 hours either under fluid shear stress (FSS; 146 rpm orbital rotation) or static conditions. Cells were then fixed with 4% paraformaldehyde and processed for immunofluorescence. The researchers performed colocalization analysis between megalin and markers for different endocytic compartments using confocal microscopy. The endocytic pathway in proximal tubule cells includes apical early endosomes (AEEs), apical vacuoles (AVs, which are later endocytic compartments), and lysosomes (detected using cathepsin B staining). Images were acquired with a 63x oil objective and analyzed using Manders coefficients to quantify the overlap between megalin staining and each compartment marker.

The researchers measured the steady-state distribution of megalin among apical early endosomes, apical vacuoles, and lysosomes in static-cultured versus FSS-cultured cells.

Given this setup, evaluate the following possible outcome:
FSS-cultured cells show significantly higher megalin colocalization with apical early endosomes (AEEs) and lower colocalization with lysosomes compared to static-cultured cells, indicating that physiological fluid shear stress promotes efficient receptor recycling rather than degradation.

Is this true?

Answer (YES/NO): NO